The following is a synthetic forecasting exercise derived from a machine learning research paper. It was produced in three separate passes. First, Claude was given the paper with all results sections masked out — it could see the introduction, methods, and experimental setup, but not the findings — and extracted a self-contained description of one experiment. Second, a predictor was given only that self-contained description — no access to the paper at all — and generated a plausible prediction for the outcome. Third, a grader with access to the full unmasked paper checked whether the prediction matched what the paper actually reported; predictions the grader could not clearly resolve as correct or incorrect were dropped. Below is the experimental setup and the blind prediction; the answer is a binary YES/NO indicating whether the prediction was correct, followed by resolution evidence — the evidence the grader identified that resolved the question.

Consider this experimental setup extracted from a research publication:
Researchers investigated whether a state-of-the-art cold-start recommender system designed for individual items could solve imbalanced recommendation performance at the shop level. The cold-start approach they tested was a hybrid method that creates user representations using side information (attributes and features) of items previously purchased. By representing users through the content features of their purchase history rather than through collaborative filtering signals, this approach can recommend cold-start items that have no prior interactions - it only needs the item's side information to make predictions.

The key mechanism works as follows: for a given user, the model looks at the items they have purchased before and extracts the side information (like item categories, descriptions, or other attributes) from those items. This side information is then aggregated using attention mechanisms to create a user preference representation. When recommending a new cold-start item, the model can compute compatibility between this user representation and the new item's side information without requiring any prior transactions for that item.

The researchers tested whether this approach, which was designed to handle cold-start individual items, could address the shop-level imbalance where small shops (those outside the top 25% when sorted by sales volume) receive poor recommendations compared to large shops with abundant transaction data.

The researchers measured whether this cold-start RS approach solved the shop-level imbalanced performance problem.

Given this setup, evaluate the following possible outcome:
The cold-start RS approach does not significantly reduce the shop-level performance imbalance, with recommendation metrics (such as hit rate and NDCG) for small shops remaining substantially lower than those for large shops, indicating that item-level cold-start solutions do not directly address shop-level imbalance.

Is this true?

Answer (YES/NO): YES